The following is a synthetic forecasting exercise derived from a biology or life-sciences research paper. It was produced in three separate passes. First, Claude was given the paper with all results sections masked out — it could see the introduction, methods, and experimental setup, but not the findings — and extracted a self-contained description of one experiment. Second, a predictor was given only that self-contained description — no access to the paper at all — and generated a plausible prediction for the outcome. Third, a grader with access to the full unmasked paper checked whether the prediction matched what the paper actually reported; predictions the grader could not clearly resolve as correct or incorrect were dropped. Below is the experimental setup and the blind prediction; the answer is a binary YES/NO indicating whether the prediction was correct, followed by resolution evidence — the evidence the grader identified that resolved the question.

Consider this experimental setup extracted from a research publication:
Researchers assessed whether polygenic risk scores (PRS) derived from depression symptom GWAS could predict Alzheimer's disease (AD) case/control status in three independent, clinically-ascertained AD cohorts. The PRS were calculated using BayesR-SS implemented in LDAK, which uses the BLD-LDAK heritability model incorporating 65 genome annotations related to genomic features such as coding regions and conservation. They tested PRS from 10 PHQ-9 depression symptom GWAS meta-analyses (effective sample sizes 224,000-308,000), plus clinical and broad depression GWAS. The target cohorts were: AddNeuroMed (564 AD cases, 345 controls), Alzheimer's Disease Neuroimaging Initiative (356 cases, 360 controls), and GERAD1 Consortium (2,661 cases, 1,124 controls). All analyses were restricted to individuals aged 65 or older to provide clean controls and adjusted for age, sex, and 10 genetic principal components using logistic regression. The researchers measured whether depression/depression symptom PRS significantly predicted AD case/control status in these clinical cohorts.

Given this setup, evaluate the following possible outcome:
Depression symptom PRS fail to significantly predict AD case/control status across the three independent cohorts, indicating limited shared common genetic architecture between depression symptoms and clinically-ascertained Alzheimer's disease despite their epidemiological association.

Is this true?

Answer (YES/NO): YES